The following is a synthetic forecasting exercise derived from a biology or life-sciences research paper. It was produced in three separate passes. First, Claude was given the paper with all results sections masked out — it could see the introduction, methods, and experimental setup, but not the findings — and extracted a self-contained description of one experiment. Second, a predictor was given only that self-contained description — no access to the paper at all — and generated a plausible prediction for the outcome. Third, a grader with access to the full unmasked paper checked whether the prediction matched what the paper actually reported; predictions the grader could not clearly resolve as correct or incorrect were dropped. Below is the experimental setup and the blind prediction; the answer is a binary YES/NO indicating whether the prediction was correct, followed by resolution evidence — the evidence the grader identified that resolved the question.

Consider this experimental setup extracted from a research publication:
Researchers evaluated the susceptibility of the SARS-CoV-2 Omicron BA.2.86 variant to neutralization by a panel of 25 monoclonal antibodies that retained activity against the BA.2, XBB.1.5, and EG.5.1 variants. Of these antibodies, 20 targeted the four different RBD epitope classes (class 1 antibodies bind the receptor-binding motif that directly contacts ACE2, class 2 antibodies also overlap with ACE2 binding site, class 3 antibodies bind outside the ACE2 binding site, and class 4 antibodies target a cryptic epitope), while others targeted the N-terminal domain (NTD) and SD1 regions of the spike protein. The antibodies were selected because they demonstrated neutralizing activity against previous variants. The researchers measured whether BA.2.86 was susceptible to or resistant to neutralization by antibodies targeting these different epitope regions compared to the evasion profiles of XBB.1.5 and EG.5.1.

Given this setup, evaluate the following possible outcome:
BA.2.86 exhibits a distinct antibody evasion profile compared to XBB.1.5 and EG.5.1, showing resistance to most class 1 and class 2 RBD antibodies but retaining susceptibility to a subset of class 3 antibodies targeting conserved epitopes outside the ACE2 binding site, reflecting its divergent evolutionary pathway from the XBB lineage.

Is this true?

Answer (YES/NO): NO